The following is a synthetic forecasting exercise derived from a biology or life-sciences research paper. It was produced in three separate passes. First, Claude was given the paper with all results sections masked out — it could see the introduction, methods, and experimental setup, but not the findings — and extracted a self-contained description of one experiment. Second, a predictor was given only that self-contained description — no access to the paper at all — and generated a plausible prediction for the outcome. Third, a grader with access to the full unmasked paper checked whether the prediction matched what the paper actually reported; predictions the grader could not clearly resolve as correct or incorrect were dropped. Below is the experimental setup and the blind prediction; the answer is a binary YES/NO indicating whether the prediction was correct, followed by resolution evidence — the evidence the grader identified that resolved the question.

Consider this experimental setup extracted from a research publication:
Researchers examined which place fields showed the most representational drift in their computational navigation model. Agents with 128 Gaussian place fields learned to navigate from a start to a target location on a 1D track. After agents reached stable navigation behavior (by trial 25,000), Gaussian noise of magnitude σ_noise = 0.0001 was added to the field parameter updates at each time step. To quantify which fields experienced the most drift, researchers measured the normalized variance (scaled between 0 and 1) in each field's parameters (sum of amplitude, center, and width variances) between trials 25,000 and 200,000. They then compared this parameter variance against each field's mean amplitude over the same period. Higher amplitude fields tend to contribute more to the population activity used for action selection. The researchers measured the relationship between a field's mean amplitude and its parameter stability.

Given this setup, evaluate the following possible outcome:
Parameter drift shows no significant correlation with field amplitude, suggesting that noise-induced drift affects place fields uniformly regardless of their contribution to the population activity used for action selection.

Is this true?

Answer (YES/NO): NO